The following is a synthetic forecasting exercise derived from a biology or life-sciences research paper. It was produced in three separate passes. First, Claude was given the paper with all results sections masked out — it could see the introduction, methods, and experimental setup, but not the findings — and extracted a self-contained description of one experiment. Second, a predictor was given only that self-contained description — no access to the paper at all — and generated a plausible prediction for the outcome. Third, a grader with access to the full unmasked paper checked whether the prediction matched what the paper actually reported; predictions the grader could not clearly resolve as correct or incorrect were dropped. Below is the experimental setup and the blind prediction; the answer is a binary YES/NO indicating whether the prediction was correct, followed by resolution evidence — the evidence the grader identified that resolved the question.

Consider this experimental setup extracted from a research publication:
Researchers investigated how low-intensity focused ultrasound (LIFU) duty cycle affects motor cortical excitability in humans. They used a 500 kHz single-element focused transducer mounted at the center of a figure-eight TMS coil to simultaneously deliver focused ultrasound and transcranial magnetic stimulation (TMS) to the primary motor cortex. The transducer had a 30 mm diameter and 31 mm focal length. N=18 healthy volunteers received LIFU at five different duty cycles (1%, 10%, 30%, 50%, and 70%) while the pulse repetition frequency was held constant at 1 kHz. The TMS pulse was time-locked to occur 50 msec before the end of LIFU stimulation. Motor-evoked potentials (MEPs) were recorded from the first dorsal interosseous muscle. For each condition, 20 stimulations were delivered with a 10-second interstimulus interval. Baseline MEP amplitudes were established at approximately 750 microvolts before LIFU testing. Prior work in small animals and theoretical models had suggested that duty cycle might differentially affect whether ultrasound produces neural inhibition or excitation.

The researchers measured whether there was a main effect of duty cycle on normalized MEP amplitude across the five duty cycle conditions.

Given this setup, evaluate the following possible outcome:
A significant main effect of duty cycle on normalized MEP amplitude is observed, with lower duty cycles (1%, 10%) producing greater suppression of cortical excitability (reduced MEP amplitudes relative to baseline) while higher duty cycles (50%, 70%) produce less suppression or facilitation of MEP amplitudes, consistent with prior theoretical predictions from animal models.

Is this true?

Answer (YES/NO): NO